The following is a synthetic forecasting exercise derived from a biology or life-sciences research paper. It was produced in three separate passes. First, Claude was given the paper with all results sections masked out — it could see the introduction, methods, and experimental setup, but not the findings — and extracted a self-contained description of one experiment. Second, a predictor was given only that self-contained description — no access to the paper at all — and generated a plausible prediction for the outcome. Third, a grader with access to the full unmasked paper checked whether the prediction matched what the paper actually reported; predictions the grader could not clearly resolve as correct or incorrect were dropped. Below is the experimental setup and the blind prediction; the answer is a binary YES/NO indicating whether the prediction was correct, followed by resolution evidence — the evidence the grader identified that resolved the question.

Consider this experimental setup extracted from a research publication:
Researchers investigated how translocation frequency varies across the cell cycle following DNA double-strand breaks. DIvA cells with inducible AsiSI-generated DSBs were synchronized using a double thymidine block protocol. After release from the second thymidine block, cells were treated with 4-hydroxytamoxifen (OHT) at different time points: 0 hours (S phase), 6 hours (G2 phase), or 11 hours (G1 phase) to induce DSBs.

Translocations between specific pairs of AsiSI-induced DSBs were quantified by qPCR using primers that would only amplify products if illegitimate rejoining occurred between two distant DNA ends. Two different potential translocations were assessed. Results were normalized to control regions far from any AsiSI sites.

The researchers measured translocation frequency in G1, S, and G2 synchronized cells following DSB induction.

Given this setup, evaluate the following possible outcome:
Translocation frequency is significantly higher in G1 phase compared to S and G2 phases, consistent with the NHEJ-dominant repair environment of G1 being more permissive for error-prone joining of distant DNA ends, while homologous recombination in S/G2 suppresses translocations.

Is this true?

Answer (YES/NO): NO